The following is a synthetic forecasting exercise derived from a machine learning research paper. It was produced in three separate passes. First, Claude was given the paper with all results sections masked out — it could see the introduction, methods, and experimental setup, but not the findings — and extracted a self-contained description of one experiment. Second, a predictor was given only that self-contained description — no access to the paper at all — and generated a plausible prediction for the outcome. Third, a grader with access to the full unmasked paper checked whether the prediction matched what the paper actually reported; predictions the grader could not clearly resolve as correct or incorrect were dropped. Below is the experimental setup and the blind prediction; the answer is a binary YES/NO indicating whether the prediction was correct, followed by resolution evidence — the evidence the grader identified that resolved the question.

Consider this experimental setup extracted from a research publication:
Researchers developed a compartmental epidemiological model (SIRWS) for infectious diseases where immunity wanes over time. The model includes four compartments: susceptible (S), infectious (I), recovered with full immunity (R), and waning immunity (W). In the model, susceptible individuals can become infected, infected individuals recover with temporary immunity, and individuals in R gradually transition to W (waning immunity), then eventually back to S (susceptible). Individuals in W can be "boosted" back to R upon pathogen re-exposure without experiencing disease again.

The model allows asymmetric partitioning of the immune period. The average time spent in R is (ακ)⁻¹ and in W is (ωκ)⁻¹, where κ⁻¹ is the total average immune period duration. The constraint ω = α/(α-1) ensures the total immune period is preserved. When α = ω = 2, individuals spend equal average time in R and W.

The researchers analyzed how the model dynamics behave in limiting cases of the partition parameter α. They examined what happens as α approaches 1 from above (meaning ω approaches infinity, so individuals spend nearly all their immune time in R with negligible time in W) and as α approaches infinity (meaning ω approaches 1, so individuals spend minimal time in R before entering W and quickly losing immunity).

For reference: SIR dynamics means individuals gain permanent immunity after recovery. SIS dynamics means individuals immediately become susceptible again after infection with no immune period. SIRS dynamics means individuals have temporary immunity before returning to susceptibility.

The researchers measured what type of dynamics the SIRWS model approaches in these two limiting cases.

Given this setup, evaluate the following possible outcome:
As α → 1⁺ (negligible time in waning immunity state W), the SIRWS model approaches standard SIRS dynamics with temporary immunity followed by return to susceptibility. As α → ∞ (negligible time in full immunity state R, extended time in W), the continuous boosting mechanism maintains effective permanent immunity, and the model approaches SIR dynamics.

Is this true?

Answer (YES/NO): NO